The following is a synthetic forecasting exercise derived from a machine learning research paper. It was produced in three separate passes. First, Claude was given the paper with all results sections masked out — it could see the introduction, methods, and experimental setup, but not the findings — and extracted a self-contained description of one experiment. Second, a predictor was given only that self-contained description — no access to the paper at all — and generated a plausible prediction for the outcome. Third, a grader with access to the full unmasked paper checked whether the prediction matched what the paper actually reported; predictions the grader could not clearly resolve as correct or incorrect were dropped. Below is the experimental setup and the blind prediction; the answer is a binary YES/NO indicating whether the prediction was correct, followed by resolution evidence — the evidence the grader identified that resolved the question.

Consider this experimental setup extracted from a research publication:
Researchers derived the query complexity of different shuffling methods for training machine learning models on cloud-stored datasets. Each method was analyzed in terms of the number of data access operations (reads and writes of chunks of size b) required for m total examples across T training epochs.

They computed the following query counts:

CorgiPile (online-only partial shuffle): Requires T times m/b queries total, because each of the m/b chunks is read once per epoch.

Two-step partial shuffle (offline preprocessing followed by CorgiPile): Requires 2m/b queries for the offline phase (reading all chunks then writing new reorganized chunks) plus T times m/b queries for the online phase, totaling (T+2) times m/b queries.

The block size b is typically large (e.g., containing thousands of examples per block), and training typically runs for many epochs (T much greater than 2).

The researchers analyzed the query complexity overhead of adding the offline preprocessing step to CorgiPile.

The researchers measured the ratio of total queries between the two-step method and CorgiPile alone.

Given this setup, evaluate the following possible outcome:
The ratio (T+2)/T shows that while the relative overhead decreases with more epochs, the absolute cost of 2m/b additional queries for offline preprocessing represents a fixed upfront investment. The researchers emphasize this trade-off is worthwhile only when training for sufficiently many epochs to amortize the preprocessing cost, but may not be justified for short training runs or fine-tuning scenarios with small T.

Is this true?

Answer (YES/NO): NO